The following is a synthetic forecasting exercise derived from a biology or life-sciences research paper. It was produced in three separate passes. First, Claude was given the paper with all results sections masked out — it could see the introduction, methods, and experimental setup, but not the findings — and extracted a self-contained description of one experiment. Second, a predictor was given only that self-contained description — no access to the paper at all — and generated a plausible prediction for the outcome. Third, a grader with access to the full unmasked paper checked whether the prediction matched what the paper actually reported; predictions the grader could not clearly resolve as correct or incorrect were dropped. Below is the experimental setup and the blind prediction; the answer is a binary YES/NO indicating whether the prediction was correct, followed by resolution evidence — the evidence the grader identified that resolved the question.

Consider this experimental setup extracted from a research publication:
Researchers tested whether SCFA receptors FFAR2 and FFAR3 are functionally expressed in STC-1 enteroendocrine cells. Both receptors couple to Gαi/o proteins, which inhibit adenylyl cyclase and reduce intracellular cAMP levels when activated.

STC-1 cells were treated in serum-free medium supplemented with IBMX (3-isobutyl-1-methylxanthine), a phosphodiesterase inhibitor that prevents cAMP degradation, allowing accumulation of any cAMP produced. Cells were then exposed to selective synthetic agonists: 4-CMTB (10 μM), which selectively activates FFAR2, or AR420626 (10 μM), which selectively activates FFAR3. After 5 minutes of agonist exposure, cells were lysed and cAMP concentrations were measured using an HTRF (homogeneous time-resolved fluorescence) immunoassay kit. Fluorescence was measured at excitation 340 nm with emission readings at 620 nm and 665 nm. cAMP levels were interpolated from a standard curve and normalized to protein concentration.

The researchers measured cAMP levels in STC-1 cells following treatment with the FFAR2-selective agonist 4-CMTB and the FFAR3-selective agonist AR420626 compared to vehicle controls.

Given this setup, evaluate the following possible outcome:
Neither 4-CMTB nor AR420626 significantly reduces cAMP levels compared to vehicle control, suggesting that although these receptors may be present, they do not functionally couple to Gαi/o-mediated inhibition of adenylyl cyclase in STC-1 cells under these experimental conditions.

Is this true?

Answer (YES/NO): NO